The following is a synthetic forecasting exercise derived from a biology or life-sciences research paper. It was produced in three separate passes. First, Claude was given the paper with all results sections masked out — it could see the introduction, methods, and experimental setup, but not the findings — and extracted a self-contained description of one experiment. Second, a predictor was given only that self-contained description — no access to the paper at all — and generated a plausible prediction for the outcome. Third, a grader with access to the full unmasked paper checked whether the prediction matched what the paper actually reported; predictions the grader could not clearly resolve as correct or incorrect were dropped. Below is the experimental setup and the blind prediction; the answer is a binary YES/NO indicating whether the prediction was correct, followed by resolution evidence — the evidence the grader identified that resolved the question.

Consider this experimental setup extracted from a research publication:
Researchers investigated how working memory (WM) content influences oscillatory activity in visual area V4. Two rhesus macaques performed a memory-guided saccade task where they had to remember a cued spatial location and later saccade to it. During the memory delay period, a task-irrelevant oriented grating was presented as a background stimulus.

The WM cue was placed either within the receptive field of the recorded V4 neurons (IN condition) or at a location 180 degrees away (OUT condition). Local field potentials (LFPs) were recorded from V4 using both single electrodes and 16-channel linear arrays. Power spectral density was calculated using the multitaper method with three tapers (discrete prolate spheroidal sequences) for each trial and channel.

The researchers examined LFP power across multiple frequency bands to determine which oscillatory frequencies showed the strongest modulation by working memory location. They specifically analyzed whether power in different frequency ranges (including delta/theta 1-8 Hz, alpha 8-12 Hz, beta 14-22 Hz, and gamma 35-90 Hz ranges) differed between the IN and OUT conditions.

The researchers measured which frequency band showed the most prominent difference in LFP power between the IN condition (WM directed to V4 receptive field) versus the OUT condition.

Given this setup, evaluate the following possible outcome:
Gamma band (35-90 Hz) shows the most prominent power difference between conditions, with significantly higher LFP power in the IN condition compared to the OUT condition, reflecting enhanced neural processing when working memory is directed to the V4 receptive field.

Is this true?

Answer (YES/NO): NO